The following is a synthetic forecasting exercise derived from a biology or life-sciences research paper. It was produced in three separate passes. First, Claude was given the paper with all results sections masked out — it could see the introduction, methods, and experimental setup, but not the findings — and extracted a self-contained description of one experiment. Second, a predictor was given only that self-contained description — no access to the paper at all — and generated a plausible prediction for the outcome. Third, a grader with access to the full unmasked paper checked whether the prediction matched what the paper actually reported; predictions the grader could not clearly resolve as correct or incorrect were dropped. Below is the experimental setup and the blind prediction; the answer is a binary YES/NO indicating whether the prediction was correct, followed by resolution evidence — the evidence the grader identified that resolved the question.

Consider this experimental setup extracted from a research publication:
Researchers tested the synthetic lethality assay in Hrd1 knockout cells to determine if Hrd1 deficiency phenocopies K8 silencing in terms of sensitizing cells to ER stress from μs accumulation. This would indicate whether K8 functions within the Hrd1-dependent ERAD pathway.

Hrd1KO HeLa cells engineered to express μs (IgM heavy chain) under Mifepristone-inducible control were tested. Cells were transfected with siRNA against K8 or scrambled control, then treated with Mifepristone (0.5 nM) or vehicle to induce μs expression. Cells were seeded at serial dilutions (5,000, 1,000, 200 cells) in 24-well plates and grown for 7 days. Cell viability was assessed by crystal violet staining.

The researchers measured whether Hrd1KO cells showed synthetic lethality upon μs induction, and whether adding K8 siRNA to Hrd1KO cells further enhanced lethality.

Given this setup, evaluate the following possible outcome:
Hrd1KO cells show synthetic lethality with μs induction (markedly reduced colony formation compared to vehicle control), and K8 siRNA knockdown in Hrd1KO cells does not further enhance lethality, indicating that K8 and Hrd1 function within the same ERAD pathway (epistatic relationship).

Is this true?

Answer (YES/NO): YES